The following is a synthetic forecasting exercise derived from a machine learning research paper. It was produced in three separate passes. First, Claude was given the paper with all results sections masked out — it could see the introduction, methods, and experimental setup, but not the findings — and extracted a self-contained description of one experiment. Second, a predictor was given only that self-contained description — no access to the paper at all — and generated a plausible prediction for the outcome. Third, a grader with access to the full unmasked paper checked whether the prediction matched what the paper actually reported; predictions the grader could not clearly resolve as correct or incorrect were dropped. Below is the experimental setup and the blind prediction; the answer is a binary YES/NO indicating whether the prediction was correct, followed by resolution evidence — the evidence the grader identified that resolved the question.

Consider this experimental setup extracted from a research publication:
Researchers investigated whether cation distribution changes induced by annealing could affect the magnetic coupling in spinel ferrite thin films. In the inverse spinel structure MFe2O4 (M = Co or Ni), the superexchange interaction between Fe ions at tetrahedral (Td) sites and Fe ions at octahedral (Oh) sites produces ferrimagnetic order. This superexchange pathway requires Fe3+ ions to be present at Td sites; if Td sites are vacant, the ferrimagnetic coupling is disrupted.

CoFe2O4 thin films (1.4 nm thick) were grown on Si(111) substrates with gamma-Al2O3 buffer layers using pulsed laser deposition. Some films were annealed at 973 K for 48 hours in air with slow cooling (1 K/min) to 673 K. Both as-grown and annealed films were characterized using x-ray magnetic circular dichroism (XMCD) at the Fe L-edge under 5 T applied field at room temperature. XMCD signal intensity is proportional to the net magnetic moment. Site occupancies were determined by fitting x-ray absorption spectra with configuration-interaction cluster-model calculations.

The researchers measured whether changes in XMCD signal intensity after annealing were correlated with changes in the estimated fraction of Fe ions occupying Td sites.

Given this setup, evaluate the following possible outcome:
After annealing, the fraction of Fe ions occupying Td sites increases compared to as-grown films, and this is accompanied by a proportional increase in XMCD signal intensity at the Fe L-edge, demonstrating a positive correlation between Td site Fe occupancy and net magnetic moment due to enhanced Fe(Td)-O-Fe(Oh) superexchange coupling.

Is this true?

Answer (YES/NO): YES